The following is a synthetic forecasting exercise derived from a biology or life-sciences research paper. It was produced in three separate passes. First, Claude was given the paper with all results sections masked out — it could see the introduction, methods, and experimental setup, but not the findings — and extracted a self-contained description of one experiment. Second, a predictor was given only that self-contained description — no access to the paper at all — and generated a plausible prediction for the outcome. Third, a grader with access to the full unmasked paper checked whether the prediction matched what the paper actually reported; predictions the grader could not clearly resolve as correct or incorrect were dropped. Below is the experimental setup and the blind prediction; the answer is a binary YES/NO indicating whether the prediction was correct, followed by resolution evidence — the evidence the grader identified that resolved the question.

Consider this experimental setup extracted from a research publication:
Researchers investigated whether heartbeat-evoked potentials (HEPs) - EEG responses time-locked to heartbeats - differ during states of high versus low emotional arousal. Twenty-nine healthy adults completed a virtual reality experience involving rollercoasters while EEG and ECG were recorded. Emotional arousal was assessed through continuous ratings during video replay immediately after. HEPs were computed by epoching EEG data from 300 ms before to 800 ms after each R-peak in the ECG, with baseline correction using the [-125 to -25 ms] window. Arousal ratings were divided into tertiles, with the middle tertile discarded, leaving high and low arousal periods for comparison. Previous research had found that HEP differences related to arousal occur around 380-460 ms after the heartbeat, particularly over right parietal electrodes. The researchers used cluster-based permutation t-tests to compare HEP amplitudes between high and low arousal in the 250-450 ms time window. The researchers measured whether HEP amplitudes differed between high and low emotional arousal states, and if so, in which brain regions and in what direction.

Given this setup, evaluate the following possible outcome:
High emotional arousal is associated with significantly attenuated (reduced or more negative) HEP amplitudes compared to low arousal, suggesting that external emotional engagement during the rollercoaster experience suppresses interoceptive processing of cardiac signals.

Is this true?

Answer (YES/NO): YES